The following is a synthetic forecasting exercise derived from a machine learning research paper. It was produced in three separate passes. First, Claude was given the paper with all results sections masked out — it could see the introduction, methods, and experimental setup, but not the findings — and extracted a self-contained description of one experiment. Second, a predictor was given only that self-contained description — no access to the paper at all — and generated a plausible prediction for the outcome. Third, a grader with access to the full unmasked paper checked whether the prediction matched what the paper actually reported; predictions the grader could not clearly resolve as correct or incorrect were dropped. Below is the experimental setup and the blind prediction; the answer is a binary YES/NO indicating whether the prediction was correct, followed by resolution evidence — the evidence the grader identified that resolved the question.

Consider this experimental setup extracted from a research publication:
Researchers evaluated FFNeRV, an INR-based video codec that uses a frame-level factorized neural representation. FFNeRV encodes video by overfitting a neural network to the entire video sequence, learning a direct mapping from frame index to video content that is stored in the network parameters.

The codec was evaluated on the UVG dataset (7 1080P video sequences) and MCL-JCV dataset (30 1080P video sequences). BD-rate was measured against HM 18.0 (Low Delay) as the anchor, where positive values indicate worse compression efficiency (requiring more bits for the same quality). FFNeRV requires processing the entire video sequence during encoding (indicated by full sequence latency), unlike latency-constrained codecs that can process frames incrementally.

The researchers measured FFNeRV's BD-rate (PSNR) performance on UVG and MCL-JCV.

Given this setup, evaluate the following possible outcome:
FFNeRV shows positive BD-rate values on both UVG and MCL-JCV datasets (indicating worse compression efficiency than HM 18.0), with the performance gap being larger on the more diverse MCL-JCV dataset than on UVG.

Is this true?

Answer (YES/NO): YES